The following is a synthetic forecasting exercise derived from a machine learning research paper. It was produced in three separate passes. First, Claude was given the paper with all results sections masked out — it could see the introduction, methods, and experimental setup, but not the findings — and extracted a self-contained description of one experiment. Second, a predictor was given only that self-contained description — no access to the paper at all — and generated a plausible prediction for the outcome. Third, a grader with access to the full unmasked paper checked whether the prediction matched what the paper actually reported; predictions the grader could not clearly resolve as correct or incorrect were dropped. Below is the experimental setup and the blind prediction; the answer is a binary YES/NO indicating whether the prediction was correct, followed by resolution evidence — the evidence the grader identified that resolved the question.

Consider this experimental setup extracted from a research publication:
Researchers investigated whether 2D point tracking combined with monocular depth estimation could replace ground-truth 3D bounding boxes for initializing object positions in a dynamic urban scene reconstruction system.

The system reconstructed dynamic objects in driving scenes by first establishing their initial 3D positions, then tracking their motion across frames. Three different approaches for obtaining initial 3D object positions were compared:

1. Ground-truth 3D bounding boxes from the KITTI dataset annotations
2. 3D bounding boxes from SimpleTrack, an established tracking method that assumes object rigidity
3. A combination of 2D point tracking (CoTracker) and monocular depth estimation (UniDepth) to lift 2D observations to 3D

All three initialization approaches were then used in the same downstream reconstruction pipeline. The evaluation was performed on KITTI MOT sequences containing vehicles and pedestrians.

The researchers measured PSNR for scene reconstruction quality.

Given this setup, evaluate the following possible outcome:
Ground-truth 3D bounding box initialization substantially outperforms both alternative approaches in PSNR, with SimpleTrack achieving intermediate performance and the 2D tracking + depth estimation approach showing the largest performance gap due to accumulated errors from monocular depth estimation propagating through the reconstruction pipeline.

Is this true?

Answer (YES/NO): NO